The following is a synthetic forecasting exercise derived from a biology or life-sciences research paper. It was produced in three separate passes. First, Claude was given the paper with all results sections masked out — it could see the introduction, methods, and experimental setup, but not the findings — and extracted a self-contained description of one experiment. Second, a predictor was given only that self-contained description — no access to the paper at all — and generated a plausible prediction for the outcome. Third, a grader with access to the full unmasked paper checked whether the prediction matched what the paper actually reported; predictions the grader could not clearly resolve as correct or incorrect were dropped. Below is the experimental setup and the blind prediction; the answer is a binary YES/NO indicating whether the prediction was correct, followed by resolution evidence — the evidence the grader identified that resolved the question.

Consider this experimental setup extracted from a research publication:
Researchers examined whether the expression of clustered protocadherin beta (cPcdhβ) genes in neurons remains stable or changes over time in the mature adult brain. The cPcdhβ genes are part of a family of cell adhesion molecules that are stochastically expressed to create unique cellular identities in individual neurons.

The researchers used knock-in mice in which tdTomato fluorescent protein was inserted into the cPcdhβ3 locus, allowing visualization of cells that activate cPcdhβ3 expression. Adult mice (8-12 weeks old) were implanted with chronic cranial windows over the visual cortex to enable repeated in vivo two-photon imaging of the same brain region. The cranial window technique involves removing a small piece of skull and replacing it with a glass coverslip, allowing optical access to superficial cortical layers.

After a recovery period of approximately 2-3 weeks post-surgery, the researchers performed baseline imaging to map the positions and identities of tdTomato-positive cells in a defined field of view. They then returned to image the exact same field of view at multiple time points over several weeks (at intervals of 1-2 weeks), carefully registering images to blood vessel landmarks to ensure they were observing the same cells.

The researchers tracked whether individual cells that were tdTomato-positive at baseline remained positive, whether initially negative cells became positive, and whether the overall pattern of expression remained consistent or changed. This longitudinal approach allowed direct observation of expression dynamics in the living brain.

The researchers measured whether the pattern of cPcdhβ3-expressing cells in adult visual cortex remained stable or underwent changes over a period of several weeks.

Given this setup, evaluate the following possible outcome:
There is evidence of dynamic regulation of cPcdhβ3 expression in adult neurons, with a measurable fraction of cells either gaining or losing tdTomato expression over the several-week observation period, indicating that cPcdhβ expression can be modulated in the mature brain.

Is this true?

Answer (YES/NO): YES